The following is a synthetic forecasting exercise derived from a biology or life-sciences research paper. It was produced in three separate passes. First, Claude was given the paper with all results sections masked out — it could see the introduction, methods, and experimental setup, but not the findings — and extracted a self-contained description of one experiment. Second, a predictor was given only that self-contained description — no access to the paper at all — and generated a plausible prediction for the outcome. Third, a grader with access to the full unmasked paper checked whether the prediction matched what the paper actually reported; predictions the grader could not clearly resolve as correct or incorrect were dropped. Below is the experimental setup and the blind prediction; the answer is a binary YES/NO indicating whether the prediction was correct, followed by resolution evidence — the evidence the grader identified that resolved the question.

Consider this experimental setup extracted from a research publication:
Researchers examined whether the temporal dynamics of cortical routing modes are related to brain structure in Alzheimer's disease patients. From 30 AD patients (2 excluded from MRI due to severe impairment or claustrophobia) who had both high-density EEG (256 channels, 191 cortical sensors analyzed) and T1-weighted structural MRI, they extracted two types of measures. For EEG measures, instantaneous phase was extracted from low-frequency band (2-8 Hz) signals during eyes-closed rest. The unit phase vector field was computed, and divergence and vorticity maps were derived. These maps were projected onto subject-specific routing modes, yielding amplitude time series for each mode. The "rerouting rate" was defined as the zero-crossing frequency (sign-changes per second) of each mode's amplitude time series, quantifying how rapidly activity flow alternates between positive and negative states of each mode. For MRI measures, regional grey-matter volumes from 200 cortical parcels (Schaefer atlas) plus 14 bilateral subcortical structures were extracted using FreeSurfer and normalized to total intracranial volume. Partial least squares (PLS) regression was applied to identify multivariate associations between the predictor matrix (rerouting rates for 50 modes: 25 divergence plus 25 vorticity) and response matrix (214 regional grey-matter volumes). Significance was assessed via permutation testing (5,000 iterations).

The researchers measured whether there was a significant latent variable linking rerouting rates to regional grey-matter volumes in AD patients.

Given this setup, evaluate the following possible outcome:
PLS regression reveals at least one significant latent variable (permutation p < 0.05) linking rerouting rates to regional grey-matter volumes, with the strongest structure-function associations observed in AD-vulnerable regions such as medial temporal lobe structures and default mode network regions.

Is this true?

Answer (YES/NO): NO